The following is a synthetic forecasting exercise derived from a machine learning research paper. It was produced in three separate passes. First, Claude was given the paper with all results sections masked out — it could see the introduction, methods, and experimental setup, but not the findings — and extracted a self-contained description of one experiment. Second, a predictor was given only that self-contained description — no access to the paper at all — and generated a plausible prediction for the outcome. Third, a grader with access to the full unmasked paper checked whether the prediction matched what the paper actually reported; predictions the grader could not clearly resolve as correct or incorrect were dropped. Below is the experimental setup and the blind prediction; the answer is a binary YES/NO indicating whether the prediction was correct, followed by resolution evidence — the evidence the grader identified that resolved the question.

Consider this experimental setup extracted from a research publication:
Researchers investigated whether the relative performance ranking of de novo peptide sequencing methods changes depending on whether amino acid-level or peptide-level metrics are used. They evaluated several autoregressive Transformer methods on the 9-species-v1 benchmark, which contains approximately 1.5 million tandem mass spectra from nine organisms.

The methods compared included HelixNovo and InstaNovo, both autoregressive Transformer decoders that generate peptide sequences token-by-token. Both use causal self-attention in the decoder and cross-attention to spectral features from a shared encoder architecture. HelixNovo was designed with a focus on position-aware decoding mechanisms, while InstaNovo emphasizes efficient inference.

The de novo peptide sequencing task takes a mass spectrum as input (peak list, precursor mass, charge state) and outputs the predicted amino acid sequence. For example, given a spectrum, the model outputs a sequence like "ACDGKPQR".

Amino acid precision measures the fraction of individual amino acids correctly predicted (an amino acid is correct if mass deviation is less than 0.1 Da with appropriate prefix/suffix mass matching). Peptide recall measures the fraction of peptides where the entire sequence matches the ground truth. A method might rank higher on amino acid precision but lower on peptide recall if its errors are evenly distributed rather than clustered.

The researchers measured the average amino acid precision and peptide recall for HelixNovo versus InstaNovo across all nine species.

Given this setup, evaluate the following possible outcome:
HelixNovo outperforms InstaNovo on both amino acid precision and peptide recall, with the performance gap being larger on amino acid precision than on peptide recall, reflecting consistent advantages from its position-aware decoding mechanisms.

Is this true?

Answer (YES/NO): NO